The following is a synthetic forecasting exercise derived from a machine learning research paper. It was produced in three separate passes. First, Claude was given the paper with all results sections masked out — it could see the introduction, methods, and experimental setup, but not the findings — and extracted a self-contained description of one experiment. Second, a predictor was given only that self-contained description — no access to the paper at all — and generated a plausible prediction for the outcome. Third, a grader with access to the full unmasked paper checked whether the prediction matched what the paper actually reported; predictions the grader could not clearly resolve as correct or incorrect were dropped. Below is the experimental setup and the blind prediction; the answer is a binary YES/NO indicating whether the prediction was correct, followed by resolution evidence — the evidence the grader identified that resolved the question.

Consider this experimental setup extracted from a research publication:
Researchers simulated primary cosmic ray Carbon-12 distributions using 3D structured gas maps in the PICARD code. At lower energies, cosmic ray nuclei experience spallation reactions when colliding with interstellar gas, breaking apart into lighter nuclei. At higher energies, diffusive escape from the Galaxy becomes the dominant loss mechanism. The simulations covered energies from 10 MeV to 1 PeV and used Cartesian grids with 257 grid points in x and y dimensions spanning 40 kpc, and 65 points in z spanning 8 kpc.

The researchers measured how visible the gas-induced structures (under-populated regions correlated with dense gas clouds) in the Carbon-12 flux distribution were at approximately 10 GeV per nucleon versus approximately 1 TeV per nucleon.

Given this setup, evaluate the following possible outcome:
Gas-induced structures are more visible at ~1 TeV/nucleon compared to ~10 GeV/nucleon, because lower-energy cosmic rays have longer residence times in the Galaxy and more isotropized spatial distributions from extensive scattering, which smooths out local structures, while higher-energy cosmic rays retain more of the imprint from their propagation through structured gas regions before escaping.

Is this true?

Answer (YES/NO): NO